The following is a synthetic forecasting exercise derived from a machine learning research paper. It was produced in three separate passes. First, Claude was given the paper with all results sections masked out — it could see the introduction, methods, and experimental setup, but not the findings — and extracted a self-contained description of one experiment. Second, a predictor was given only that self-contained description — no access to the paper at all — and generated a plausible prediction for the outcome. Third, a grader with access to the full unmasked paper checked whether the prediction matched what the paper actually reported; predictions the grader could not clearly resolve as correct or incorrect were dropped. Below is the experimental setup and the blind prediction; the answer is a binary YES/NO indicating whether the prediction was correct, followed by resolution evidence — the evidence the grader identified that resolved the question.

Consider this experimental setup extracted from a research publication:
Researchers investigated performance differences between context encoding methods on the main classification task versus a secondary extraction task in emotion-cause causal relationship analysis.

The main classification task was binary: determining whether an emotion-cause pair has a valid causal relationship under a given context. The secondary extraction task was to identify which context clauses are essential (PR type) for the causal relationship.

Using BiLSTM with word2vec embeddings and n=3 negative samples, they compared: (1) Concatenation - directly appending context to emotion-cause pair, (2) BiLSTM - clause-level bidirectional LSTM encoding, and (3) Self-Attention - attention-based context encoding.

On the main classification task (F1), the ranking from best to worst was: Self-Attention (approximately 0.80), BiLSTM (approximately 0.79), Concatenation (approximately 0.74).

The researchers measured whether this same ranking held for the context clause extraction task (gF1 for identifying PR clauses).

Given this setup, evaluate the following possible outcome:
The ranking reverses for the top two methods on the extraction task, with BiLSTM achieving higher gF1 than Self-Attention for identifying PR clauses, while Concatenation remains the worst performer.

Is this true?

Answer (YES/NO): NO